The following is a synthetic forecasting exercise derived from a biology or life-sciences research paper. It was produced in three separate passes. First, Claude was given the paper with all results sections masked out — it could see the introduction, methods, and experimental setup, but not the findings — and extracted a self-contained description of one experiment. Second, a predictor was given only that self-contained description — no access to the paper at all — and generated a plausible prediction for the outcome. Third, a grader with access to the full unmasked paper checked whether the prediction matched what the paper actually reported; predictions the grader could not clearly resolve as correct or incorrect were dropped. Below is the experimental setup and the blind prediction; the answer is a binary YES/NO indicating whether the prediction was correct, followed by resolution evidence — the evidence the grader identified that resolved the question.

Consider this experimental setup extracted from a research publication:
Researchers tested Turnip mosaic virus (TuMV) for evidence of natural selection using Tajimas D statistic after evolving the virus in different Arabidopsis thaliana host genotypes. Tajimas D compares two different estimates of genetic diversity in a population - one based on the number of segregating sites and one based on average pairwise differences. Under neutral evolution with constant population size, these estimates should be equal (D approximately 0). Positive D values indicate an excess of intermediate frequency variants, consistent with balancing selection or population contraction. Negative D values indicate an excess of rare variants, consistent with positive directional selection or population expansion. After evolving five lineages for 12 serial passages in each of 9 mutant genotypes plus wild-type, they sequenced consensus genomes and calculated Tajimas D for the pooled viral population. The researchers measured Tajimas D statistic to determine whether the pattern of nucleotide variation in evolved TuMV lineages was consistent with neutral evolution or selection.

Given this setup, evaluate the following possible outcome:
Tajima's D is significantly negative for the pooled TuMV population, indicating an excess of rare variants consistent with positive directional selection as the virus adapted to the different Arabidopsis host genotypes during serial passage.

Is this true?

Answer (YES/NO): NO